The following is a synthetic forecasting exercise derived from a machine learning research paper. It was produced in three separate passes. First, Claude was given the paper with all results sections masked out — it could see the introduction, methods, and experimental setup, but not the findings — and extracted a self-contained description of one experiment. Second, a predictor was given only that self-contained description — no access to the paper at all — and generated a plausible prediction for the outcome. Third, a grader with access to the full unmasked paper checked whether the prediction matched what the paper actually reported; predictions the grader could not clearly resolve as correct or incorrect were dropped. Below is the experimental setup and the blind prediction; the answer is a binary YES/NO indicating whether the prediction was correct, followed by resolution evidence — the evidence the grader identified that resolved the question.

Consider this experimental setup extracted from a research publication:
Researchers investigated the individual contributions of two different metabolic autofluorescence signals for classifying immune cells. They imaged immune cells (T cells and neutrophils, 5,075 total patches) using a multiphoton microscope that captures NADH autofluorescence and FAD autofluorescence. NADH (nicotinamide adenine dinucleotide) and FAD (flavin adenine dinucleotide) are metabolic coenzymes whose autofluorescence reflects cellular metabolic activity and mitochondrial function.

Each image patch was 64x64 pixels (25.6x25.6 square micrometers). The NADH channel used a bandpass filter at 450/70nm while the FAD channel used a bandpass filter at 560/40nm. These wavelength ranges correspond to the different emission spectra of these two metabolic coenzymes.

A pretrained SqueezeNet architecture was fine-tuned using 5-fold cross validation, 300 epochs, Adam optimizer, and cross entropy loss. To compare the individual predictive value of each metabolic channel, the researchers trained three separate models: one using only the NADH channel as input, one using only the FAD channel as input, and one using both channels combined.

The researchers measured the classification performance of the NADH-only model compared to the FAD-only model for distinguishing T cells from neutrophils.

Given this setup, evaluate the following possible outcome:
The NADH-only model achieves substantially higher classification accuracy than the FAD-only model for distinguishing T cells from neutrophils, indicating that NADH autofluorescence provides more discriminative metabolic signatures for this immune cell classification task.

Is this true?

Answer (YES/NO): NO